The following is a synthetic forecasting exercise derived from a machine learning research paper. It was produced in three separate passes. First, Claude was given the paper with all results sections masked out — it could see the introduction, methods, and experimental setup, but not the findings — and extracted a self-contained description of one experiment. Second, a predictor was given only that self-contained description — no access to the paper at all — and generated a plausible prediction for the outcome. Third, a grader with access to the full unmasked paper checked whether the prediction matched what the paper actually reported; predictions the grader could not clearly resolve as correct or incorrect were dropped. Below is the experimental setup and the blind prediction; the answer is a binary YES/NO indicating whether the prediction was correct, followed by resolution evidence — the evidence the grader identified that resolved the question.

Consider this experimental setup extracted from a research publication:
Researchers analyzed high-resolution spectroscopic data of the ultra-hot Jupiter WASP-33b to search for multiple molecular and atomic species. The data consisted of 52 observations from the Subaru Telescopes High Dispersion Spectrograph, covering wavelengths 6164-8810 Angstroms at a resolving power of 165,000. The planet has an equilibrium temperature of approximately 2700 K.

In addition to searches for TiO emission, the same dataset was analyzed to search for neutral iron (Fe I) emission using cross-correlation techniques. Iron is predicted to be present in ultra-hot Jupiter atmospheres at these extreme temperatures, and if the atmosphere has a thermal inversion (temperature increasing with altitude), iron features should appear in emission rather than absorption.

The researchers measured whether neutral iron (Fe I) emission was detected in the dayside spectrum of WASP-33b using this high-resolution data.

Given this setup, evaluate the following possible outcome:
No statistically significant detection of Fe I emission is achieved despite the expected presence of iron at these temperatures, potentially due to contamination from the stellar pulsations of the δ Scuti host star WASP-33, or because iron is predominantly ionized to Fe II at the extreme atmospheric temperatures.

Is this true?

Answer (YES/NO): NO